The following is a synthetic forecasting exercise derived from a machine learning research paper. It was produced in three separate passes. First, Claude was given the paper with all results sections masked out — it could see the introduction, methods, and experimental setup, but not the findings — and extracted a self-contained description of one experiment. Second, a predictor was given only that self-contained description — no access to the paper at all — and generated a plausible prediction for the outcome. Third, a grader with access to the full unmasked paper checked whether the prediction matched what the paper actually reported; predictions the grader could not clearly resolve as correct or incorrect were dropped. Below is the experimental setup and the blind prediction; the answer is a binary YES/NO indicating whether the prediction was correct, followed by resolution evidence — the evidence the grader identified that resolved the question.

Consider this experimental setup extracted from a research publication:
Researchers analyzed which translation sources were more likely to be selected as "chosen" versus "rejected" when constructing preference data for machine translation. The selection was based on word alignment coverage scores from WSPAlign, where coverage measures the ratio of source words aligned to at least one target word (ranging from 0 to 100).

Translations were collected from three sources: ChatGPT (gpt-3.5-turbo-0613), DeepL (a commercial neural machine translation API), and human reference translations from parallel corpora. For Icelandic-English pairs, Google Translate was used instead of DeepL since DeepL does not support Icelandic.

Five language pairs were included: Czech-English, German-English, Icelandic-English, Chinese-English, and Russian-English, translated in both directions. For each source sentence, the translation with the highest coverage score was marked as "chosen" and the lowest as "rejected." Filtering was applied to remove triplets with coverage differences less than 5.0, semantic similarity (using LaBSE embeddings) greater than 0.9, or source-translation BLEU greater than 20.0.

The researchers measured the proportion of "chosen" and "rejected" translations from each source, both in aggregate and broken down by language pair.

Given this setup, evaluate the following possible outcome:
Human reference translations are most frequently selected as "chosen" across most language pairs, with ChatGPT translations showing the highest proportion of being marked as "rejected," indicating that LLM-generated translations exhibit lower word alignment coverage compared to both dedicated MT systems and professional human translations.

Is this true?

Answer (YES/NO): NO